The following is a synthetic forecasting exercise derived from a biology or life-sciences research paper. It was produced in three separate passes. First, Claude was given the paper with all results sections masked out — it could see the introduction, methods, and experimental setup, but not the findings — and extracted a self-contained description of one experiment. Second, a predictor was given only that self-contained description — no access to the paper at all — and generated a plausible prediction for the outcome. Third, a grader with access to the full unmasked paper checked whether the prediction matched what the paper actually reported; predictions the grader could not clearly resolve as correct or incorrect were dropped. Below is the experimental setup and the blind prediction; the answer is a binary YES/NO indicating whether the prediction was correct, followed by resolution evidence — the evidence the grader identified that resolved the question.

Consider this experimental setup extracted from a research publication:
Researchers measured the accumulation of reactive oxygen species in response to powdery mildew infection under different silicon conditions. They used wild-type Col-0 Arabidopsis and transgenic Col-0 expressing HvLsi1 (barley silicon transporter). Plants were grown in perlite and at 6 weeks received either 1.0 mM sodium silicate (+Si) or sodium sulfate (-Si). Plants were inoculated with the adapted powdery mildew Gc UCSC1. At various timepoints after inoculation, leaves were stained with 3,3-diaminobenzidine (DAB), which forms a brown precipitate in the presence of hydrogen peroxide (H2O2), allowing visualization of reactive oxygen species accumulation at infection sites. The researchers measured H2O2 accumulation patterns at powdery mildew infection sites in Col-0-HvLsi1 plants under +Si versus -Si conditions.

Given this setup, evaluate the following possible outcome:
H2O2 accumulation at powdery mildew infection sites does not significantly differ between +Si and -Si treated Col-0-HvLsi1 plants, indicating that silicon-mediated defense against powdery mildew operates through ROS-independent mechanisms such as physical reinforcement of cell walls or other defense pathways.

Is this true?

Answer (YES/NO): NO